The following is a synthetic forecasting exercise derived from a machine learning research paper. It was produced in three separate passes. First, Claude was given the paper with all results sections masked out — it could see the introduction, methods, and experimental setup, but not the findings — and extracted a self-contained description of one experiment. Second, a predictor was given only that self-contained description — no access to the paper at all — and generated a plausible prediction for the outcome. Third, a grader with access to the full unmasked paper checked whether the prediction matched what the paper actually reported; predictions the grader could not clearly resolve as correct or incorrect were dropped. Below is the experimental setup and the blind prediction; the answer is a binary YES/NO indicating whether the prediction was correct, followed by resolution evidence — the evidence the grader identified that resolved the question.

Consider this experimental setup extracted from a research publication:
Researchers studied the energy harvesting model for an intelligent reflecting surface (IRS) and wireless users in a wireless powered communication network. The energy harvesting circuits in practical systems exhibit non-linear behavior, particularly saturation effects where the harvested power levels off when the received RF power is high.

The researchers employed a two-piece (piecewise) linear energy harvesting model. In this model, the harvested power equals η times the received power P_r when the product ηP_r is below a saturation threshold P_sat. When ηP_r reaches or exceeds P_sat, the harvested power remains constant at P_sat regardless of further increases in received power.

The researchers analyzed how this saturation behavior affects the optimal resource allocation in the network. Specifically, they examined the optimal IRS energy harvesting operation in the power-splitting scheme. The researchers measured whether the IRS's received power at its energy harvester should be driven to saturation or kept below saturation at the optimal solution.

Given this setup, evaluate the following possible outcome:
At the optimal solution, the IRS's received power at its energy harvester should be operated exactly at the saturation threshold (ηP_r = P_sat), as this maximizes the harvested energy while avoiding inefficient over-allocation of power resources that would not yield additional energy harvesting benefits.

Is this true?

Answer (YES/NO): NO